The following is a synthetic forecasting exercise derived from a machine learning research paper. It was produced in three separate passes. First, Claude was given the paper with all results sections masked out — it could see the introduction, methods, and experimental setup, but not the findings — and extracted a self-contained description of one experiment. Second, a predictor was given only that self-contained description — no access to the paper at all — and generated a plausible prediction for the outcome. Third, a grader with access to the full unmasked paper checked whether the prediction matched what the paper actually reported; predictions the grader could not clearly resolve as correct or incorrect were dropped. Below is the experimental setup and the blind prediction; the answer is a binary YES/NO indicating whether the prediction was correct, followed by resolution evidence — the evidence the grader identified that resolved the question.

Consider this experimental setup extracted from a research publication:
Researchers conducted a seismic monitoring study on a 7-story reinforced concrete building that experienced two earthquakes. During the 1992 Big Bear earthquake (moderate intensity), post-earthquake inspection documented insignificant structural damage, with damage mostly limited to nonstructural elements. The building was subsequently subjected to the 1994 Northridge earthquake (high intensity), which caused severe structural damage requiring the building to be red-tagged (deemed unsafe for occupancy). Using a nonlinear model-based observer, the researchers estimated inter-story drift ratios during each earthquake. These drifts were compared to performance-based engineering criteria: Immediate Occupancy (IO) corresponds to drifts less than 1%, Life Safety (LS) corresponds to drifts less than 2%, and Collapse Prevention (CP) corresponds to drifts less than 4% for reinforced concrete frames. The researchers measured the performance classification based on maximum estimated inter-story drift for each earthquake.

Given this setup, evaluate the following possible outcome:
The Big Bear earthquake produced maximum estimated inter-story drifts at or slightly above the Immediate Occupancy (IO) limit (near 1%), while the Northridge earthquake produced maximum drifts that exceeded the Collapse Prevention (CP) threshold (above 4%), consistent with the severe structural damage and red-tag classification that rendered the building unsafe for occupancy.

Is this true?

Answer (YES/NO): NO